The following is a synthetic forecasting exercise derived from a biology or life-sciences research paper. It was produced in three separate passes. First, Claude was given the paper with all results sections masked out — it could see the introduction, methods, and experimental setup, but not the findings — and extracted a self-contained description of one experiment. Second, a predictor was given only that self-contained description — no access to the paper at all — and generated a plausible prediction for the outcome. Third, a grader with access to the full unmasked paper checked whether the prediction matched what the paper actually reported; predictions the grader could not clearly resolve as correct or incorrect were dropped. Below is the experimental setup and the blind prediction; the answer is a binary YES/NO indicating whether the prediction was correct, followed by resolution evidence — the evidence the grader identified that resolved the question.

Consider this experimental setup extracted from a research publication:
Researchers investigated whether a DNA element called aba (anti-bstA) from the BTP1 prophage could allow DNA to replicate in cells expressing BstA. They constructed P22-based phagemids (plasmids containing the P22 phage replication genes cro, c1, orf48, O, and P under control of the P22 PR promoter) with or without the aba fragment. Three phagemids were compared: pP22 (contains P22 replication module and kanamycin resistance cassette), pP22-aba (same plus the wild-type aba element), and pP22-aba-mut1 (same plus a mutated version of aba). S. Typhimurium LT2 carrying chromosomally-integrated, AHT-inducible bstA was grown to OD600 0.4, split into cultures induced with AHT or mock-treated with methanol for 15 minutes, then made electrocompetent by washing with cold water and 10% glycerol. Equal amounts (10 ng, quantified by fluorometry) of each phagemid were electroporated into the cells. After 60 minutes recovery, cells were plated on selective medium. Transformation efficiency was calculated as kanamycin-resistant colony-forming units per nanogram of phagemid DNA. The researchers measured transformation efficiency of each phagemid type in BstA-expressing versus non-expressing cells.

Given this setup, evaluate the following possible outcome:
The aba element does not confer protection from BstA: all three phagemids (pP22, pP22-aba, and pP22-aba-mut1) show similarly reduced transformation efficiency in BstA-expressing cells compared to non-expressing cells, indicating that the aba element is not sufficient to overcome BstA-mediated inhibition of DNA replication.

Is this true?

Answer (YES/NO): NO